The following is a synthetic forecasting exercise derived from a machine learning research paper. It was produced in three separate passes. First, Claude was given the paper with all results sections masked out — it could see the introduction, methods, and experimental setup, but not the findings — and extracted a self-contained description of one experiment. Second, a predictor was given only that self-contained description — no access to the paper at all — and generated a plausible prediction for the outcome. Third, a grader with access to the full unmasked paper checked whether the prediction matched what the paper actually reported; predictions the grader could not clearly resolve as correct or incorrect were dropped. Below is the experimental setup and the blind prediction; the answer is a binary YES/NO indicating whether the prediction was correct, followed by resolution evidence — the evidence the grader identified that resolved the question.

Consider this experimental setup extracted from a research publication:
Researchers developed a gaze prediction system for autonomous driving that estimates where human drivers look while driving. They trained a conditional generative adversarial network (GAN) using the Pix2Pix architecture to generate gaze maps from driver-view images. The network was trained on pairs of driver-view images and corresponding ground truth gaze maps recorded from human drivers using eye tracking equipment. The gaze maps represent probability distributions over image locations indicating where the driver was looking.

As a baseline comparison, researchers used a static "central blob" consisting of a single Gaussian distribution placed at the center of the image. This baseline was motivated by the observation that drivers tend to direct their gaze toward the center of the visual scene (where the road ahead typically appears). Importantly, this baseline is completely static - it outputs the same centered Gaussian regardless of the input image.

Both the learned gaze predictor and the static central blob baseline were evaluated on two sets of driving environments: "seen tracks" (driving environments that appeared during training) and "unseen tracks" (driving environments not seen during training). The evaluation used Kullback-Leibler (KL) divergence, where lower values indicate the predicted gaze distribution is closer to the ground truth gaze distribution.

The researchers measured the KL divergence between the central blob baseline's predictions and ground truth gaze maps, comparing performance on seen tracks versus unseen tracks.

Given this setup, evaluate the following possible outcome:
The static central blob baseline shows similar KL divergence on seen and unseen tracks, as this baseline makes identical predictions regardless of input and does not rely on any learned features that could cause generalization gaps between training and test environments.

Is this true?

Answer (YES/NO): NO